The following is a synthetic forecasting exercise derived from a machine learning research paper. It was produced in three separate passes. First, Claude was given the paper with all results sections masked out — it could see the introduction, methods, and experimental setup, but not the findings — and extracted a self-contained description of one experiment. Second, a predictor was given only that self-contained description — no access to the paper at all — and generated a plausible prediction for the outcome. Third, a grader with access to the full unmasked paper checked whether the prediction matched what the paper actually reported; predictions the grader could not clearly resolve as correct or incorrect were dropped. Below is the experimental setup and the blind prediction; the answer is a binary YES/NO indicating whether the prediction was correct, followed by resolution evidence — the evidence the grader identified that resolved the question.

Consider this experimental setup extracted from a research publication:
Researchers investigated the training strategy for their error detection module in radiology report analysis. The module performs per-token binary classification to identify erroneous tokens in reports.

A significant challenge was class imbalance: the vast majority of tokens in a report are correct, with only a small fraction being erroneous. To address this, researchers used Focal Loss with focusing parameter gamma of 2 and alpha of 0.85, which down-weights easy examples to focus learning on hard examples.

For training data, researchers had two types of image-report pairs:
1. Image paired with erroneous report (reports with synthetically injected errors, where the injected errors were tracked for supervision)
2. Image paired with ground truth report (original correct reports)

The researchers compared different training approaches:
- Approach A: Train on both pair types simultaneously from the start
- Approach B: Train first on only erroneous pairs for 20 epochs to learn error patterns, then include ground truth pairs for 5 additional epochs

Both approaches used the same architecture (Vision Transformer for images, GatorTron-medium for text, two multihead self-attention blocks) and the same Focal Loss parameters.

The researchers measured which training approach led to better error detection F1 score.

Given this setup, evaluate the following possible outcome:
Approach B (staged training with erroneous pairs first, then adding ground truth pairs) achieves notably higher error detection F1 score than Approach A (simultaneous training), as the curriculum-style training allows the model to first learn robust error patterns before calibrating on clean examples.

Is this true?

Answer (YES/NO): YES